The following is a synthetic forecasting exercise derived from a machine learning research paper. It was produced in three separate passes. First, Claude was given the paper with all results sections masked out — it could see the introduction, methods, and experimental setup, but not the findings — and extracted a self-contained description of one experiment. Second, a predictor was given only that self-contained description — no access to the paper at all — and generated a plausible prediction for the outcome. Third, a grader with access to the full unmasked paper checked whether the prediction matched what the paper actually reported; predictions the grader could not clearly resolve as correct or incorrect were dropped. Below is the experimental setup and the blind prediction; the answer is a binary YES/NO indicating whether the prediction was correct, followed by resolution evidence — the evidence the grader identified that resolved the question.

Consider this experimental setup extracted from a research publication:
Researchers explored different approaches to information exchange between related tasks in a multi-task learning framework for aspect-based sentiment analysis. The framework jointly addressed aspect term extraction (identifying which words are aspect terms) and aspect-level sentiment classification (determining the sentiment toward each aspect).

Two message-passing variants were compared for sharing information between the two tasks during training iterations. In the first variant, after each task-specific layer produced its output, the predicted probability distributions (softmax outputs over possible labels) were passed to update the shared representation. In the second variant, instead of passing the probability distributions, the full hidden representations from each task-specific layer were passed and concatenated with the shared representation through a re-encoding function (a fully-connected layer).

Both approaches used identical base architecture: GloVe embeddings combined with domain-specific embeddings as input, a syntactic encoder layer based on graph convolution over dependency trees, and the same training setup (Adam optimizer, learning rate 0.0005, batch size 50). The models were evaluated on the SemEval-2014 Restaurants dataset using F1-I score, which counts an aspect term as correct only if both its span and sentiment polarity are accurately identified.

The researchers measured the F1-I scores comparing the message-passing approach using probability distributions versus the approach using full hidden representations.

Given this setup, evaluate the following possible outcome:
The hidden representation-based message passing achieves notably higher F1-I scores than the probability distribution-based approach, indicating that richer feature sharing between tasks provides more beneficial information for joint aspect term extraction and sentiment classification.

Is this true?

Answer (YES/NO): YES